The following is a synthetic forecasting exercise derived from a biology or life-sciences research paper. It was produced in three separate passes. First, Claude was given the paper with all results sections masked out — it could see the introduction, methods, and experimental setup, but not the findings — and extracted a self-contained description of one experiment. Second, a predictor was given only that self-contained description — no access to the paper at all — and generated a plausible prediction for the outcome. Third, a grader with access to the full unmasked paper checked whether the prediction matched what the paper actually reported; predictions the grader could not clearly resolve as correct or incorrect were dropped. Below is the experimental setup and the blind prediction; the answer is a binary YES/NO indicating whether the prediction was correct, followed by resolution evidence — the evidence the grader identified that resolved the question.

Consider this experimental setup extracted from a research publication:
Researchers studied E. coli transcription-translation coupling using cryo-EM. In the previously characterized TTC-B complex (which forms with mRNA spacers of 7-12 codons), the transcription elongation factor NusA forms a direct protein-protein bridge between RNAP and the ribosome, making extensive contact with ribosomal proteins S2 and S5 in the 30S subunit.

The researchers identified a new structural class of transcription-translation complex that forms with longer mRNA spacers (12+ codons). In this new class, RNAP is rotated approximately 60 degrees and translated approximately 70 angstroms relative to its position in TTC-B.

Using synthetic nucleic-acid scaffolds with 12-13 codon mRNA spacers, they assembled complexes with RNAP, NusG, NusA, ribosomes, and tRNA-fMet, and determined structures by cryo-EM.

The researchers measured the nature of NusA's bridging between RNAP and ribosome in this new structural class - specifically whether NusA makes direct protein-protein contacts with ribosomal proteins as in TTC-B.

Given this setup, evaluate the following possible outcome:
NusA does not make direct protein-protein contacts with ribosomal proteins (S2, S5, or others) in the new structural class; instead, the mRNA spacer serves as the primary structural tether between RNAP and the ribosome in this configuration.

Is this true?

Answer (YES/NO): NO